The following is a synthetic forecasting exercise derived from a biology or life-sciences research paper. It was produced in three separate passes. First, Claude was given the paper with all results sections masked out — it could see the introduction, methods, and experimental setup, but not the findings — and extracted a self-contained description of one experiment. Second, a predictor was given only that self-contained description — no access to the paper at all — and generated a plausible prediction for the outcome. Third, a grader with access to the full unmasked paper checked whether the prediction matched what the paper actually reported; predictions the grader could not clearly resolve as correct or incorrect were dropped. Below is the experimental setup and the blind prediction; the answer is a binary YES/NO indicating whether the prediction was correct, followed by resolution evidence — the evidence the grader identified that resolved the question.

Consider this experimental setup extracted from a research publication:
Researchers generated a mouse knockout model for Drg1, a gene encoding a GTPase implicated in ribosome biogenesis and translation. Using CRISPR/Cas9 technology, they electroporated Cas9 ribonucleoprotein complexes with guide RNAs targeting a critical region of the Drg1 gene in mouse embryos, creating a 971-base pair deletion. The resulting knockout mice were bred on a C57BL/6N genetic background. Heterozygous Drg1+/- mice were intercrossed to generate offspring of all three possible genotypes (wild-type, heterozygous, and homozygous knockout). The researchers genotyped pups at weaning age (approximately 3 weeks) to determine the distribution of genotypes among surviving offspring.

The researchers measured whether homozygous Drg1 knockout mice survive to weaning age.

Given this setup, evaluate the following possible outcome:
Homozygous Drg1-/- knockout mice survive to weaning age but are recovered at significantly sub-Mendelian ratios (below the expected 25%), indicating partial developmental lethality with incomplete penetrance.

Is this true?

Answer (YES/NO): YES